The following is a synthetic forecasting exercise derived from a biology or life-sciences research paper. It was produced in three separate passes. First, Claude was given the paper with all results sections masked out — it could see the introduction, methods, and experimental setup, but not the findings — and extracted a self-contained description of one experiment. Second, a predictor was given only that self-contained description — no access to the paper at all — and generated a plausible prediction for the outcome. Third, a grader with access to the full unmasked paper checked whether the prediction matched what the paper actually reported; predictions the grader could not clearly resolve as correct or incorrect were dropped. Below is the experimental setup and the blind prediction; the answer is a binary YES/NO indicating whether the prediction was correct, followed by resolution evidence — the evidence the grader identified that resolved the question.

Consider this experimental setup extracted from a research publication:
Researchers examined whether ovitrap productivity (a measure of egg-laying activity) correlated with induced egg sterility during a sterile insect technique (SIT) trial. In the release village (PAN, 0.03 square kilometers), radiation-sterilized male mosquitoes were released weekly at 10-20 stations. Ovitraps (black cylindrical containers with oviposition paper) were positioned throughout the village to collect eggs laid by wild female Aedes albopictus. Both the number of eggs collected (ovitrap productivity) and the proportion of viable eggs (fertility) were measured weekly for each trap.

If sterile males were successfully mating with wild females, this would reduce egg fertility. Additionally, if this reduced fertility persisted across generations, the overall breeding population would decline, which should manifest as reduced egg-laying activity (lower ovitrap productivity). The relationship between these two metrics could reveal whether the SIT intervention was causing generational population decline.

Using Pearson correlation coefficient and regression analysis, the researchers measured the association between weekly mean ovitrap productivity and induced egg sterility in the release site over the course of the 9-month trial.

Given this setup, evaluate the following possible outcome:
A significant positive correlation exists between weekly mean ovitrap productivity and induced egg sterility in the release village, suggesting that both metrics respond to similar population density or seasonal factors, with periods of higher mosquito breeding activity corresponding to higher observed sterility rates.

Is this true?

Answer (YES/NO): NO